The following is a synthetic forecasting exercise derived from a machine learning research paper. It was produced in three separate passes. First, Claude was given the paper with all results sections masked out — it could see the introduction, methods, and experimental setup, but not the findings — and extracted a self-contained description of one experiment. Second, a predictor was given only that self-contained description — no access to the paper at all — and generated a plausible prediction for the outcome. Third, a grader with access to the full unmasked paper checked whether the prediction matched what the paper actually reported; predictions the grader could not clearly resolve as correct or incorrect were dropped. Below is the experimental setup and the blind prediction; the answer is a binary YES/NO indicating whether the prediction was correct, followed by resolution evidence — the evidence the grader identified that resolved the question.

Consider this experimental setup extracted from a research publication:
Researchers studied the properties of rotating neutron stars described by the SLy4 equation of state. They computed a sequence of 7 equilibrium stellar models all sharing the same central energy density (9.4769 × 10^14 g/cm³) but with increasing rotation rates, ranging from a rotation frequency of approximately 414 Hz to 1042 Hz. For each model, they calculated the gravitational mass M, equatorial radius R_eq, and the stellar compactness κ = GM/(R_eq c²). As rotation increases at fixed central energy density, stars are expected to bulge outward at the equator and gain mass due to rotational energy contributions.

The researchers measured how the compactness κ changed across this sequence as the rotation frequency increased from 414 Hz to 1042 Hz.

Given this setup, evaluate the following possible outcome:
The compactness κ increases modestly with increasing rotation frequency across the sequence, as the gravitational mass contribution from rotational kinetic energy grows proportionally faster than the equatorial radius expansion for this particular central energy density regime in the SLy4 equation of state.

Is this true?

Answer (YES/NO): NO